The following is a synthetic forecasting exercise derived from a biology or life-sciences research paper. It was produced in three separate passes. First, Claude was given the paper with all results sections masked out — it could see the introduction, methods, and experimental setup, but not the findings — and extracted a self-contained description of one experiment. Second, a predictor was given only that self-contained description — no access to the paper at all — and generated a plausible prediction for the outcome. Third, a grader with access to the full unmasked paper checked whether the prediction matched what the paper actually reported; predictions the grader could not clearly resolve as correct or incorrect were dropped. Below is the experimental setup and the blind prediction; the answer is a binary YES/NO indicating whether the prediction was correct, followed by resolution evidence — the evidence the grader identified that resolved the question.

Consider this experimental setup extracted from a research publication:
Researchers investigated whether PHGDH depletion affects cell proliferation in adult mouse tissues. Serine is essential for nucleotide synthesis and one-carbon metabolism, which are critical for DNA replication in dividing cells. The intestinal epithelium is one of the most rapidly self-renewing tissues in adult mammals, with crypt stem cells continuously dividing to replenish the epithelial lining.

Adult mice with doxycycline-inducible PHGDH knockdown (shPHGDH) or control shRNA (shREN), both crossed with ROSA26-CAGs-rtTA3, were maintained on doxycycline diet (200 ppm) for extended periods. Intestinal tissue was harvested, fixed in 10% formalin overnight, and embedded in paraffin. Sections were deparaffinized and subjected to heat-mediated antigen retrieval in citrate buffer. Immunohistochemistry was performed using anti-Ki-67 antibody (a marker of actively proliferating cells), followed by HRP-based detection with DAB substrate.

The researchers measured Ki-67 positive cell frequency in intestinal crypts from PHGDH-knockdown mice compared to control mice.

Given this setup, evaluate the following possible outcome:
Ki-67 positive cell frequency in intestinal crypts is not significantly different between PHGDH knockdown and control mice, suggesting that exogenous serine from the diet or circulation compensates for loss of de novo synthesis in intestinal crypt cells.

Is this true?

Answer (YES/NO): YES